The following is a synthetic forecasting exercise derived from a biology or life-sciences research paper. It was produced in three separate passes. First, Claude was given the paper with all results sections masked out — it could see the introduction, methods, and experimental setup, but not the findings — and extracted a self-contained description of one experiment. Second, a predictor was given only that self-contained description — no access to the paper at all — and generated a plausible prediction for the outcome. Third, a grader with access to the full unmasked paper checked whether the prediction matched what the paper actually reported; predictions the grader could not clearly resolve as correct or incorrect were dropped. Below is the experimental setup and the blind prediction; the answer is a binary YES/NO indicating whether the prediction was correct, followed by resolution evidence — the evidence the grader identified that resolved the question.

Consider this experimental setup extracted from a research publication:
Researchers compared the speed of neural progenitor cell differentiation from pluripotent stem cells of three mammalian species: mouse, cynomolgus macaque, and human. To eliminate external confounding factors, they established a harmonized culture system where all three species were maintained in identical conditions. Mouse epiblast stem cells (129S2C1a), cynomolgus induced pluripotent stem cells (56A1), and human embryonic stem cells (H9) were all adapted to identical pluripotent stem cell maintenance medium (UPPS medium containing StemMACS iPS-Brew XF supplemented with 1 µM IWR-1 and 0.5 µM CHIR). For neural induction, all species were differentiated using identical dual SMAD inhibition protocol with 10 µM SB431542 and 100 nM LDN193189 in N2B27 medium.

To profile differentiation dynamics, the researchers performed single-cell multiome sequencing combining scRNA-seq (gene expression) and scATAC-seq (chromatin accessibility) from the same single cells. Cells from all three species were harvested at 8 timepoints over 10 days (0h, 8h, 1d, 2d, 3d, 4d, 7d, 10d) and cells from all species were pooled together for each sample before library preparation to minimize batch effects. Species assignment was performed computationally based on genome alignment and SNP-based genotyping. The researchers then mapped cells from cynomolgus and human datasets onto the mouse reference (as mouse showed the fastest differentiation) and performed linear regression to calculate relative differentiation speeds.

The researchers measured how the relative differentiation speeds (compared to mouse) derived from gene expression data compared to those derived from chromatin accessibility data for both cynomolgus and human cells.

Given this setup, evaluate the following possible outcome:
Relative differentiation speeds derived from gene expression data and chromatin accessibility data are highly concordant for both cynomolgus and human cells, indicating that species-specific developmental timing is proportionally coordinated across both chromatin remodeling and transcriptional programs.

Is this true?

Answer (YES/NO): NO